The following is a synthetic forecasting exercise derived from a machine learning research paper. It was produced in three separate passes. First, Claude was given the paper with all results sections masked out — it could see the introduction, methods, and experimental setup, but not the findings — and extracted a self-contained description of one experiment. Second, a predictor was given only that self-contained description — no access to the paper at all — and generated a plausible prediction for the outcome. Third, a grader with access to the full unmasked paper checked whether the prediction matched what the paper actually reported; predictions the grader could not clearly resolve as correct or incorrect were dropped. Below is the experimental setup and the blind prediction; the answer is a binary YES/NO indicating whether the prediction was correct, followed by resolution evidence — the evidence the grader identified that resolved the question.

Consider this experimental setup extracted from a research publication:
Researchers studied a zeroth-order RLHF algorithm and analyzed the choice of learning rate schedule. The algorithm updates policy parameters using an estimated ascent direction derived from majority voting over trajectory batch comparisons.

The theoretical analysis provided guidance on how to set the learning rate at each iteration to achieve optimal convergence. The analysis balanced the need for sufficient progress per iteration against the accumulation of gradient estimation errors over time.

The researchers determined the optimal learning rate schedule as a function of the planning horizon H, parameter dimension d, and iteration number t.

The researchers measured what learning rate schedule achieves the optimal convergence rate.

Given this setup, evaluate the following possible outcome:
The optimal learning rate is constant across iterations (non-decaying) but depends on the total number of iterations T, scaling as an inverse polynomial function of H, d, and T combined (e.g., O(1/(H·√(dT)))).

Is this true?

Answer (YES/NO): NO